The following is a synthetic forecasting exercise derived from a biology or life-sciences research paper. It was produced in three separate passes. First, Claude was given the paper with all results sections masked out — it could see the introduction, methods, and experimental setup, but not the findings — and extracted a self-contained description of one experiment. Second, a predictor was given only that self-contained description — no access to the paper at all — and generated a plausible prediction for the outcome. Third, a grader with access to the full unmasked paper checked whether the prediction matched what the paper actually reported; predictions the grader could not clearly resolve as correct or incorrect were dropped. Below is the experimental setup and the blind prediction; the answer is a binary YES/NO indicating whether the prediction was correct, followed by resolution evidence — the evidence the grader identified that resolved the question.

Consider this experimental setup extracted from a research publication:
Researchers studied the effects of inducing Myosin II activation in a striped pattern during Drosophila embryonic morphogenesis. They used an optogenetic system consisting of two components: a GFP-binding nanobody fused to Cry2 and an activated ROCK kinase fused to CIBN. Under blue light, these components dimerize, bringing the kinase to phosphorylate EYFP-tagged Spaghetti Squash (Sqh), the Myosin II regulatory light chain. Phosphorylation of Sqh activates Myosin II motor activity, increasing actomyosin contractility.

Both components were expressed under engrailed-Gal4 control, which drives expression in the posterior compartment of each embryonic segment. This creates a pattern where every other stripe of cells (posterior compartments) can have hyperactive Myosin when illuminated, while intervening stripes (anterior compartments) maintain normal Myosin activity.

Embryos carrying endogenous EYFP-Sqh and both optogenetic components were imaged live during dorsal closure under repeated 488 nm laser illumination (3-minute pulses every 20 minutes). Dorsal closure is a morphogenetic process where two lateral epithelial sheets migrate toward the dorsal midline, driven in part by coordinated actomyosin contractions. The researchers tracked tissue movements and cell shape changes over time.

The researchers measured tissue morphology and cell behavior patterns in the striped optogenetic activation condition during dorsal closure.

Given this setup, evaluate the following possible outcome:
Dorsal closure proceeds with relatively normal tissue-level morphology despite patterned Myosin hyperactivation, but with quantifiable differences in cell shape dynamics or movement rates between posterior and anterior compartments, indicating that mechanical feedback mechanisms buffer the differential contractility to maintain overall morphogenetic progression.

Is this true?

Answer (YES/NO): NO